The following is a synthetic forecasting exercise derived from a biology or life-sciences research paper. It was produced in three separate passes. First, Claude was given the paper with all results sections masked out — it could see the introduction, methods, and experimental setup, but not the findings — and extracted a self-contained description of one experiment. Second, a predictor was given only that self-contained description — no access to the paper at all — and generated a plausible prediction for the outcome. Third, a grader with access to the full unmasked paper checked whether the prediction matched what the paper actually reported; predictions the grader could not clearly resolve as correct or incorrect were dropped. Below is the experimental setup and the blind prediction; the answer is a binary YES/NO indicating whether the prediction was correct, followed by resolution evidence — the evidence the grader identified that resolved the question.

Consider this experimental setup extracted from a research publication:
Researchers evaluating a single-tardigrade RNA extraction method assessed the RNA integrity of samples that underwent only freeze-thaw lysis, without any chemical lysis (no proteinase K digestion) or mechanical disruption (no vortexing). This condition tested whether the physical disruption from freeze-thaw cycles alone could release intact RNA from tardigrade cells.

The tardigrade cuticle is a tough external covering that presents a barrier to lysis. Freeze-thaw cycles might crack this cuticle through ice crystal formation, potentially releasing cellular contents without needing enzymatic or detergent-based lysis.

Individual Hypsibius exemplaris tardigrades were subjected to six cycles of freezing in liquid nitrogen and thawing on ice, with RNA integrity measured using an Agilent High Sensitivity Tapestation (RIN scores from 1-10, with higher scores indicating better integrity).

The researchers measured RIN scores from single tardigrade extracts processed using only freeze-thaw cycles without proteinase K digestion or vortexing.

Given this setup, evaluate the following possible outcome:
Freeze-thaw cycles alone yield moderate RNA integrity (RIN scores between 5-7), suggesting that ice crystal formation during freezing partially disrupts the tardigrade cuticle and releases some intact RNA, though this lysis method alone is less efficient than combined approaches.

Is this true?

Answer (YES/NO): NO